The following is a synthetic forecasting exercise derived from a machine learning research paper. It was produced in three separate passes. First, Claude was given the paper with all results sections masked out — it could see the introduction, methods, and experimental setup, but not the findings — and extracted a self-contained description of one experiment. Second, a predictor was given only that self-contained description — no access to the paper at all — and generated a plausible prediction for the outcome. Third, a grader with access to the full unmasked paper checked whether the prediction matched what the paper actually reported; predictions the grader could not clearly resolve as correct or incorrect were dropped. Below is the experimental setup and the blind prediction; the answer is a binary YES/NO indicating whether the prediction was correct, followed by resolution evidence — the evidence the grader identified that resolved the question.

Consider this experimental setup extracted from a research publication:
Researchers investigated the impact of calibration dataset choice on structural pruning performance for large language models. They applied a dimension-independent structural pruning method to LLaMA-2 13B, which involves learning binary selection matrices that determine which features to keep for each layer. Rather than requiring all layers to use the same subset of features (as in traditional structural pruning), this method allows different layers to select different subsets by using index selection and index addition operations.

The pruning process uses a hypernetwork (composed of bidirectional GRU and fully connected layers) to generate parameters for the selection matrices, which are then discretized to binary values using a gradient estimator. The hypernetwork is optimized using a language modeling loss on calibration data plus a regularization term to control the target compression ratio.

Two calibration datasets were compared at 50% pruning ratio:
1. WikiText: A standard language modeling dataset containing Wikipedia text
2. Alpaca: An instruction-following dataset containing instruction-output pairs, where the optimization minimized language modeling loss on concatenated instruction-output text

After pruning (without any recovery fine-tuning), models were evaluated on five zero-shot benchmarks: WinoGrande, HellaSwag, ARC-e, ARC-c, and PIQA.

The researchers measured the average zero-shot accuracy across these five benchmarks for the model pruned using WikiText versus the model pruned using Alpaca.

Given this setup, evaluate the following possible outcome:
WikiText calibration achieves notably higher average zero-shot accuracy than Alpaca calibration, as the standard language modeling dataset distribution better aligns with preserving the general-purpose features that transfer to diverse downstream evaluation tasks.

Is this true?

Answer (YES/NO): NO